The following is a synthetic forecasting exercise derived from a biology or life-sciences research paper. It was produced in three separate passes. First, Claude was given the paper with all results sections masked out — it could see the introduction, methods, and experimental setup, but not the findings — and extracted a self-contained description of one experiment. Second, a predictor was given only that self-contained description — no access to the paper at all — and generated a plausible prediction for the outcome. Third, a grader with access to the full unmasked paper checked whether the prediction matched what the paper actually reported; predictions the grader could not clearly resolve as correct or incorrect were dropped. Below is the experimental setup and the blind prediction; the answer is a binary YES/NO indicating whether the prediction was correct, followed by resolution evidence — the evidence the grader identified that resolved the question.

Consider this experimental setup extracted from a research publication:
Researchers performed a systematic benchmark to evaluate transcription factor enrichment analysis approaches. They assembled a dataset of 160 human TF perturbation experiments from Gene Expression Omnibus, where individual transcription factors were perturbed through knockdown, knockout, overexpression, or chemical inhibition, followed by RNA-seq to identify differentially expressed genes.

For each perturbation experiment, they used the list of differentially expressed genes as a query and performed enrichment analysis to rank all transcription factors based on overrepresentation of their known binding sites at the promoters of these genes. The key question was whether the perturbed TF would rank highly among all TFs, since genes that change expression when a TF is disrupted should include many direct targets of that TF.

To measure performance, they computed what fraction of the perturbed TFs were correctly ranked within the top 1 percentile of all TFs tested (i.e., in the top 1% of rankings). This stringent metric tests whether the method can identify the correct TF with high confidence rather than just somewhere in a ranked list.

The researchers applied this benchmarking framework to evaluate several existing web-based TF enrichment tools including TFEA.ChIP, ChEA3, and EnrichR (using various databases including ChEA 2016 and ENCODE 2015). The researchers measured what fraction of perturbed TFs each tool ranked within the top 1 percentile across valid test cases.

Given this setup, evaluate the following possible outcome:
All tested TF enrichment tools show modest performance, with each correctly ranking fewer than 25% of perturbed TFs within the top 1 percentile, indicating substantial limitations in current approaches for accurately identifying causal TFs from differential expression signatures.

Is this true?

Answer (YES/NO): YES